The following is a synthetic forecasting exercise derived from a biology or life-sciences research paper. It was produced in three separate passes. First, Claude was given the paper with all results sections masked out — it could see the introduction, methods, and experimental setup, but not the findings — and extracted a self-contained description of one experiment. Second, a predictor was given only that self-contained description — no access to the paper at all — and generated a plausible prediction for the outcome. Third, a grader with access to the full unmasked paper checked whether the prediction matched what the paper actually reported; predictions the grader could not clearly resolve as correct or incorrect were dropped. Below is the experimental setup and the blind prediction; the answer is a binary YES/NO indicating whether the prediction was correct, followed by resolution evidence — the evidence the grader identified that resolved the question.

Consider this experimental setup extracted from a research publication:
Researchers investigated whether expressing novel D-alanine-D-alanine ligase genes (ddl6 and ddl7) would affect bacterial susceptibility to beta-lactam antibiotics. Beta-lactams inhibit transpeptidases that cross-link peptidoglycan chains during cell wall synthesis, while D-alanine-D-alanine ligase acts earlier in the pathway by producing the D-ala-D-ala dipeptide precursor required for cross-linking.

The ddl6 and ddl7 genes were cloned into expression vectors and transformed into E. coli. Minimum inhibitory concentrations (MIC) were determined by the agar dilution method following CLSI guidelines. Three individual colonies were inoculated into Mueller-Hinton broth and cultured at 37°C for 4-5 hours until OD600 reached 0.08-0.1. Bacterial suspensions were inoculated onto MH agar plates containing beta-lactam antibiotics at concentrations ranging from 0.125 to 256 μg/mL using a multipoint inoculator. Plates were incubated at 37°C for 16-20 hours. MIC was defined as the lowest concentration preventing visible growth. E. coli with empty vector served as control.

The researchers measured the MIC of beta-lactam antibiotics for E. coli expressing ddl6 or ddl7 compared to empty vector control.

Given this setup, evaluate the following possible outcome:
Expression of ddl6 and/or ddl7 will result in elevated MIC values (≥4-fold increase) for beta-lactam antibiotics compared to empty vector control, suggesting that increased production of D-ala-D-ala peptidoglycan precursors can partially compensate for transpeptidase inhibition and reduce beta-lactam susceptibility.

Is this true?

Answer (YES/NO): NO